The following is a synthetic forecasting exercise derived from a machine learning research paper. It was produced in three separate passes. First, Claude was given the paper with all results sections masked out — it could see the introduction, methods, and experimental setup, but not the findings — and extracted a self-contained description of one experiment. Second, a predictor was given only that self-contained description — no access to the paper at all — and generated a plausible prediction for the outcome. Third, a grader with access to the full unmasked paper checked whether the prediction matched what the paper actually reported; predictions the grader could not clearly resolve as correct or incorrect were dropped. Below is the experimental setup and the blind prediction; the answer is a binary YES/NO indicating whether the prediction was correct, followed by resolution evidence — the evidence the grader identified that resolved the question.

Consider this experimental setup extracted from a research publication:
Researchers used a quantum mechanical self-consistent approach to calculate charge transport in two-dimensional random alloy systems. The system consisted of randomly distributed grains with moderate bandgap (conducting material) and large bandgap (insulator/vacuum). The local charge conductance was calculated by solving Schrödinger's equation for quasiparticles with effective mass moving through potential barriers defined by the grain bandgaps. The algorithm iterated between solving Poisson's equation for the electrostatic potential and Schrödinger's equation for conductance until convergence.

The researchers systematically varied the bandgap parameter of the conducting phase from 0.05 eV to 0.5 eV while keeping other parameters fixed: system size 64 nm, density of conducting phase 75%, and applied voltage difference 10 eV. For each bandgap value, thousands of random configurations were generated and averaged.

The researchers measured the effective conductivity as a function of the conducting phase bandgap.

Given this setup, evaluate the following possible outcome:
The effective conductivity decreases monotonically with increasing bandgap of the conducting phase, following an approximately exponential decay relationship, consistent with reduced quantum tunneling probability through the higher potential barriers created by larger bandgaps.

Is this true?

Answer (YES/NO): YES